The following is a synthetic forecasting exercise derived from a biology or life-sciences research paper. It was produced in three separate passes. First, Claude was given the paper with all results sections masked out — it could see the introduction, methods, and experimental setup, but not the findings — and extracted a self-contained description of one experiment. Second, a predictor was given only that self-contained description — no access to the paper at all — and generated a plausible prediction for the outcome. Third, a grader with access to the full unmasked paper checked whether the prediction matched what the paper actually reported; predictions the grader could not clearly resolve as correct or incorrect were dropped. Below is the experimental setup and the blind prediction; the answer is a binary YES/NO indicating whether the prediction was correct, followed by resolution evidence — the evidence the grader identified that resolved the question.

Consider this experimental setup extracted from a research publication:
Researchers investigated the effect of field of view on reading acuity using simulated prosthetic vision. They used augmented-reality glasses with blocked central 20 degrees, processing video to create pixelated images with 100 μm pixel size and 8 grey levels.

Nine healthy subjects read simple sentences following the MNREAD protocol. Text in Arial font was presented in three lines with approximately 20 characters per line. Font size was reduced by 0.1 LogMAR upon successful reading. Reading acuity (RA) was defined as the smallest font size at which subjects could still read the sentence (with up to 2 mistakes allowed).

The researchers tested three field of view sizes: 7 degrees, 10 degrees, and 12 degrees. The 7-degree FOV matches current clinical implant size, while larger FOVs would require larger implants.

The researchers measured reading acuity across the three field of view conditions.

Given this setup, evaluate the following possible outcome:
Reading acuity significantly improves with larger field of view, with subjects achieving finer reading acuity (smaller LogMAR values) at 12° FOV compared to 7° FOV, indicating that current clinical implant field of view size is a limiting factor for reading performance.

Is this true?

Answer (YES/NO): NO